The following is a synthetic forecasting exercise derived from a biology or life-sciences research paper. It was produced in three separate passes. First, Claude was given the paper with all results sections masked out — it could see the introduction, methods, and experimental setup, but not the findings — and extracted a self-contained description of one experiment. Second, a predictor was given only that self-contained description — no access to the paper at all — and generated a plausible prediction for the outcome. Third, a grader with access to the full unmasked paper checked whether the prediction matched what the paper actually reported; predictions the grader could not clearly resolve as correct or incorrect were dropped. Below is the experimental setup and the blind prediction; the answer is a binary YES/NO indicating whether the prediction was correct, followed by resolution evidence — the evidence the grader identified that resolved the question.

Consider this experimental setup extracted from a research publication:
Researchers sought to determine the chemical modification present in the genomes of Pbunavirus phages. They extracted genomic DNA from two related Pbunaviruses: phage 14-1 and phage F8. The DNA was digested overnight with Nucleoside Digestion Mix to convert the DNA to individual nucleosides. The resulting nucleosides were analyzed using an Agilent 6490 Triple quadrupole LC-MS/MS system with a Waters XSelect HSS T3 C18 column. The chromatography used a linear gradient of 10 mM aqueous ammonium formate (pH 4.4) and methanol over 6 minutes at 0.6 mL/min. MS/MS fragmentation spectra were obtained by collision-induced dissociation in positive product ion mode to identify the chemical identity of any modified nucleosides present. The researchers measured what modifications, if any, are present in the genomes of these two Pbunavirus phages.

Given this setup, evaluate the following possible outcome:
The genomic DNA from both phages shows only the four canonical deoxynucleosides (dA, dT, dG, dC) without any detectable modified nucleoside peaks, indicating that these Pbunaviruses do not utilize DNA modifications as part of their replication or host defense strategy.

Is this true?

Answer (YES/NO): NO